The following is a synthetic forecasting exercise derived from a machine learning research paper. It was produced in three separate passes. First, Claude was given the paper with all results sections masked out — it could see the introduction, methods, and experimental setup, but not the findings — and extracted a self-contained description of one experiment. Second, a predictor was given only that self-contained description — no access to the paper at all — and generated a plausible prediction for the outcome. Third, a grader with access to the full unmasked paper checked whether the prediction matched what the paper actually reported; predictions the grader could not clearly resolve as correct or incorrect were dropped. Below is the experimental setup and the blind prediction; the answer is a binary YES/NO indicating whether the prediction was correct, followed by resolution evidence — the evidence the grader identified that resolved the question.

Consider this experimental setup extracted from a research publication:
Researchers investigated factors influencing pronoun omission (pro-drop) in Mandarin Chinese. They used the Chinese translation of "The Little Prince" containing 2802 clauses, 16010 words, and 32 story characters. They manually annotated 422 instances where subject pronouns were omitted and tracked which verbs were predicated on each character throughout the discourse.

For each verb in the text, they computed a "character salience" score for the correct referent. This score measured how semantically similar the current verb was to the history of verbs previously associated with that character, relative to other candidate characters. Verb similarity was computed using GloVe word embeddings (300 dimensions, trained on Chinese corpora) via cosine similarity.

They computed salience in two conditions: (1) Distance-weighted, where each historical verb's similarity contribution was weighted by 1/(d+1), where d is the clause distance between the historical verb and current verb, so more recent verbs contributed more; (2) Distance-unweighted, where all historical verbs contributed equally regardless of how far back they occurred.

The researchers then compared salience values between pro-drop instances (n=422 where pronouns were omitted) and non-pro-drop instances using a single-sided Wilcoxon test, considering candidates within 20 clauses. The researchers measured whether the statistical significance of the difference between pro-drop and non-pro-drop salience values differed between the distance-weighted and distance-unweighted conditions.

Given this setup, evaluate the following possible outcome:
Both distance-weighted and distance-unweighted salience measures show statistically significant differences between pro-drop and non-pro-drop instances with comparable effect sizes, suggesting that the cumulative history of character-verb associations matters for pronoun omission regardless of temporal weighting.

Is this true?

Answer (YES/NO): NO